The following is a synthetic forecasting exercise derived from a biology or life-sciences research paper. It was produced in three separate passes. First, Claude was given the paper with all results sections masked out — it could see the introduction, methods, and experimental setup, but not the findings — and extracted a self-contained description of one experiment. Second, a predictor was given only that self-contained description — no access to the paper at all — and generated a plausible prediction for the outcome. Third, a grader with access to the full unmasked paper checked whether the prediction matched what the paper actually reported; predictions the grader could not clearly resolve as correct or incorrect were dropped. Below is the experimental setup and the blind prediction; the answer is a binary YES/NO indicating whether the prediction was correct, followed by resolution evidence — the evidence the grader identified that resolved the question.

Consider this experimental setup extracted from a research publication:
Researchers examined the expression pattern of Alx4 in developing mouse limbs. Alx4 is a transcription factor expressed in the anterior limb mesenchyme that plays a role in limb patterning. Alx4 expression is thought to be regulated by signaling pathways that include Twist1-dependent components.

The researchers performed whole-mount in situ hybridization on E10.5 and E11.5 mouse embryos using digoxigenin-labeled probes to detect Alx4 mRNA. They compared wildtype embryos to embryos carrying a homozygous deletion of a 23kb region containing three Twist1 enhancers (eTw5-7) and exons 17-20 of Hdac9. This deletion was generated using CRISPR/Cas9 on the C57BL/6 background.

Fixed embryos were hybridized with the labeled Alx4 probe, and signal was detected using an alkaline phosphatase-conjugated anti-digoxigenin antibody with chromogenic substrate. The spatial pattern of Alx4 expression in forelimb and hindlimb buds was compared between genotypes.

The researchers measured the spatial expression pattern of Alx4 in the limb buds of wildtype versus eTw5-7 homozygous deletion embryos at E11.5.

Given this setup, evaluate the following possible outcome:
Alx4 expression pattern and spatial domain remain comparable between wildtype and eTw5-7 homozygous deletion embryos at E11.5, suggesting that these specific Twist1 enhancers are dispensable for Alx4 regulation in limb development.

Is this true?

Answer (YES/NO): NO